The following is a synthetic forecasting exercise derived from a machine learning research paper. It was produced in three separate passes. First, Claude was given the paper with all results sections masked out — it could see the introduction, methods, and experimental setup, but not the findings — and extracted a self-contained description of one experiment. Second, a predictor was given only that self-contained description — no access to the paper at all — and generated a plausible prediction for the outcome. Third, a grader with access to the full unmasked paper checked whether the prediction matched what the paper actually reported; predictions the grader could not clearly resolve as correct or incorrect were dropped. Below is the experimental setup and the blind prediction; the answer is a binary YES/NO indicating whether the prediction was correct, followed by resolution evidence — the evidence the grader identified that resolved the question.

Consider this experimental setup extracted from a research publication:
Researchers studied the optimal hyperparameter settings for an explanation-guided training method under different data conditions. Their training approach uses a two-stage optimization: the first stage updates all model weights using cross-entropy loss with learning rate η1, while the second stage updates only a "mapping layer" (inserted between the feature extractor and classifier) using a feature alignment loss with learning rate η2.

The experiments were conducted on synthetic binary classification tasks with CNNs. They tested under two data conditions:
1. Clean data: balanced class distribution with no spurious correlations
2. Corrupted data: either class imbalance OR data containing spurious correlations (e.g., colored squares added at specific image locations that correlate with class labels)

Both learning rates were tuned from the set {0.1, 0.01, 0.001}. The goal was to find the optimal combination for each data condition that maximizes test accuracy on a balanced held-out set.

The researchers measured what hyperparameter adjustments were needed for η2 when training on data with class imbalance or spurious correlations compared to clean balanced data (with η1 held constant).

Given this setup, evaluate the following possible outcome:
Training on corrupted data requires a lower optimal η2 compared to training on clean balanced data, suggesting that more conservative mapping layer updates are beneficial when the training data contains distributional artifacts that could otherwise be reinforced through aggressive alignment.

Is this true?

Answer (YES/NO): NO